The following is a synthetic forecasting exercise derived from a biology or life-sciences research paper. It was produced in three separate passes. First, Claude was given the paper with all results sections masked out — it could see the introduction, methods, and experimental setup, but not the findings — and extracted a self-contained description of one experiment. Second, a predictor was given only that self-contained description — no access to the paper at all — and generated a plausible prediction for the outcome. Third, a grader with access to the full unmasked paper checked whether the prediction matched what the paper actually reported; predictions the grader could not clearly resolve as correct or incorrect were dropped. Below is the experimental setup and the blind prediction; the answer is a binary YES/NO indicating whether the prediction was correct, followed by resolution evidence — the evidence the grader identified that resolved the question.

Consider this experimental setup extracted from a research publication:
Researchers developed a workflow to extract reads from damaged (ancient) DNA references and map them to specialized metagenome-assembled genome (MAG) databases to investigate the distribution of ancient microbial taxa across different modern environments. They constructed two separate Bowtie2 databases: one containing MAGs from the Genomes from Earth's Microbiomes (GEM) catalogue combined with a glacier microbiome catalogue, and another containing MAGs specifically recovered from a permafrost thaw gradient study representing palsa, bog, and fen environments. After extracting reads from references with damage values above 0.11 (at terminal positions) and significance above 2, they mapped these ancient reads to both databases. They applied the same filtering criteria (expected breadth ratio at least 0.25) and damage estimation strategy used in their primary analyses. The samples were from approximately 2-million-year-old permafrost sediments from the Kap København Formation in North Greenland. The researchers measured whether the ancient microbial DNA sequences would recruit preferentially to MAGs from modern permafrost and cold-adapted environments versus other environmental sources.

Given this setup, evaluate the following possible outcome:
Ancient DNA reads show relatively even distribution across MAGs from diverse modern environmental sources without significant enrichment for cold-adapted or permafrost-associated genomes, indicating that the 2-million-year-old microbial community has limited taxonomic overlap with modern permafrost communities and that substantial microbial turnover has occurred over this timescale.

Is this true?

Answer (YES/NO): NO